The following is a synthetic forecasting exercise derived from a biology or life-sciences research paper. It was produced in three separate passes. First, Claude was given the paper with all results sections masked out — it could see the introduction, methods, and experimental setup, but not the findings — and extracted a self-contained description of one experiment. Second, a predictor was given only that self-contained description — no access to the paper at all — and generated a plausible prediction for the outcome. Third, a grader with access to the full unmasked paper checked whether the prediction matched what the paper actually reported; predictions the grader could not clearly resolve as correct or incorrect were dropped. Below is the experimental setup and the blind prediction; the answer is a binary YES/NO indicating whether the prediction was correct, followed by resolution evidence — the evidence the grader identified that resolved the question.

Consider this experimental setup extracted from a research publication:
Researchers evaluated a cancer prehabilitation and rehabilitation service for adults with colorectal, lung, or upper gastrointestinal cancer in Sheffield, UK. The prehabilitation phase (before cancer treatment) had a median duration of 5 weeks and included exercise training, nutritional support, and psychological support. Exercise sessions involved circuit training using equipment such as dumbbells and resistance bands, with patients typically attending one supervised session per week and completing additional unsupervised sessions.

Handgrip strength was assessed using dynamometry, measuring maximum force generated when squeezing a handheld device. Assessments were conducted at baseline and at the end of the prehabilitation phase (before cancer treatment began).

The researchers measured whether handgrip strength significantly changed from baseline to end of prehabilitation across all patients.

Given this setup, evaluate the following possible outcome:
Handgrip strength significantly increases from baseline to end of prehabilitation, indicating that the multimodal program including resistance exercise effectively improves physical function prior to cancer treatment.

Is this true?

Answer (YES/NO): NO